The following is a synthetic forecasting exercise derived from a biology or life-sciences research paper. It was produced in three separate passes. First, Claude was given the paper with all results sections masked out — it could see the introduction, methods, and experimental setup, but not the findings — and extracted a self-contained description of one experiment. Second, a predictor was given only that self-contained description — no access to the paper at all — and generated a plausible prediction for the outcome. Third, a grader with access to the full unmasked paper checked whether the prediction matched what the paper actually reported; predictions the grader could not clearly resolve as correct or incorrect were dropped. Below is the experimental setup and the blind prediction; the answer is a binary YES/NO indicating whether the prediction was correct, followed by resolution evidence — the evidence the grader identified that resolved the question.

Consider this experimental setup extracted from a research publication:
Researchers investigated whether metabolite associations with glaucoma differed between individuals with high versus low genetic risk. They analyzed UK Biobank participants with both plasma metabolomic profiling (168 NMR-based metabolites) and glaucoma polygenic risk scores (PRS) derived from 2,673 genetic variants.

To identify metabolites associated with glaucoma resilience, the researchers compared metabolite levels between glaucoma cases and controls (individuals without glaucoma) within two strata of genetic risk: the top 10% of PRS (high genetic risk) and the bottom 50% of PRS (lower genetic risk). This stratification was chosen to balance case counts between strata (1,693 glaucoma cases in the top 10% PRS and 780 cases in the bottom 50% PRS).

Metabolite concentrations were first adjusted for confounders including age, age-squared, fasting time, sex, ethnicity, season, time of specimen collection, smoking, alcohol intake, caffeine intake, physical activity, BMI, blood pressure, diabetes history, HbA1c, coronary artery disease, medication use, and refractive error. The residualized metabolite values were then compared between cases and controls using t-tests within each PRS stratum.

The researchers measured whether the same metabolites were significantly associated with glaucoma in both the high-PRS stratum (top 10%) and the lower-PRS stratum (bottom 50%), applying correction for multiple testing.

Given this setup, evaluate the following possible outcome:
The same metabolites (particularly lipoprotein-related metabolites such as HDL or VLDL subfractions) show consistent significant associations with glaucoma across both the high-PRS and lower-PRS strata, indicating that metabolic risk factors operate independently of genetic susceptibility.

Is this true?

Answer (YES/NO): NO